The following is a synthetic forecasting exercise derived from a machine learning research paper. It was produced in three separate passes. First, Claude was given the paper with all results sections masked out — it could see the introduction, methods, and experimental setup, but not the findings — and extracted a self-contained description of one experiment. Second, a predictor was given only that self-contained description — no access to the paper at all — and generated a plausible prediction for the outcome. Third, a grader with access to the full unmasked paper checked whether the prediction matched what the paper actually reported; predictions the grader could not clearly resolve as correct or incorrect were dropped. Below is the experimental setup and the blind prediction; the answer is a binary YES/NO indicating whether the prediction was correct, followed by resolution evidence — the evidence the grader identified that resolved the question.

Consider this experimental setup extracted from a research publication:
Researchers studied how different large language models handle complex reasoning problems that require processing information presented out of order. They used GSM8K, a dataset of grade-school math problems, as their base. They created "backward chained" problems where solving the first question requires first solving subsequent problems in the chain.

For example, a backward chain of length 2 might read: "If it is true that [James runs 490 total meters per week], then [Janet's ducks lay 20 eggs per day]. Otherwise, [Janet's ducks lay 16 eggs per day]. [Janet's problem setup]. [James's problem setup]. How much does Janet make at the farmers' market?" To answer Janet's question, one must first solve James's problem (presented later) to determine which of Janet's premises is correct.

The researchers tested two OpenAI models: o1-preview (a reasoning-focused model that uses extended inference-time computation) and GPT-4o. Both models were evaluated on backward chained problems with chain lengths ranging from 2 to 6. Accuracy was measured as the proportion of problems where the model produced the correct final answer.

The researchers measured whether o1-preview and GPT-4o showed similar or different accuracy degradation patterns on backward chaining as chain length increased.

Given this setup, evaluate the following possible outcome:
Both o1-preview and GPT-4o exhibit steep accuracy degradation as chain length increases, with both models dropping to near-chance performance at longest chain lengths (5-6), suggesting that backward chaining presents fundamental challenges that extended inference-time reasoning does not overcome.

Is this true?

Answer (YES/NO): NO